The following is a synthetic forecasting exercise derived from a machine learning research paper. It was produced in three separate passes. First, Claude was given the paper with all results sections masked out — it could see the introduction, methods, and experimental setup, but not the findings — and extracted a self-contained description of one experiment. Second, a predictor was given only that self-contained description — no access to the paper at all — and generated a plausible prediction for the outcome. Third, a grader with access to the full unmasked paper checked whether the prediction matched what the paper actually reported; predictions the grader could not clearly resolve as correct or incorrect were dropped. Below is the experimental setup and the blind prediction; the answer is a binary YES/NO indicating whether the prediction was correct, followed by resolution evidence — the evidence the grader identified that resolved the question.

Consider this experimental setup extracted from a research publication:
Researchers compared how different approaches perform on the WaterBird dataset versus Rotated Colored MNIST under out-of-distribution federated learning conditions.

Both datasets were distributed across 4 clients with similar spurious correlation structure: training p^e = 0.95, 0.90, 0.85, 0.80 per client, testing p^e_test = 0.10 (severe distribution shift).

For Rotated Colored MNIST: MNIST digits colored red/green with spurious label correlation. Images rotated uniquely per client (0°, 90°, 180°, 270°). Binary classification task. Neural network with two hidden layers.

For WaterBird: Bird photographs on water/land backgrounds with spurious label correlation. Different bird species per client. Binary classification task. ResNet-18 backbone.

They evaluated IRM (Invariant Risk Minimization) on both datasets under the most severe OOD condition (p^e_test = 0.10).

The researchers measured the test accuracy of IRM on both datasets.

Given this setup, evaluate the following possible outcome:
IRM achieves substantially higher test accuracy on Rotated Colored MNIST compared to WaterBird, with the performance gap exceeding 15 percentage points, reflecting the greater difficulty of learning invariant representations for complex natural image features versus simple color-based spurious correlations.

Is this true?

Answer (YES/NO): NO